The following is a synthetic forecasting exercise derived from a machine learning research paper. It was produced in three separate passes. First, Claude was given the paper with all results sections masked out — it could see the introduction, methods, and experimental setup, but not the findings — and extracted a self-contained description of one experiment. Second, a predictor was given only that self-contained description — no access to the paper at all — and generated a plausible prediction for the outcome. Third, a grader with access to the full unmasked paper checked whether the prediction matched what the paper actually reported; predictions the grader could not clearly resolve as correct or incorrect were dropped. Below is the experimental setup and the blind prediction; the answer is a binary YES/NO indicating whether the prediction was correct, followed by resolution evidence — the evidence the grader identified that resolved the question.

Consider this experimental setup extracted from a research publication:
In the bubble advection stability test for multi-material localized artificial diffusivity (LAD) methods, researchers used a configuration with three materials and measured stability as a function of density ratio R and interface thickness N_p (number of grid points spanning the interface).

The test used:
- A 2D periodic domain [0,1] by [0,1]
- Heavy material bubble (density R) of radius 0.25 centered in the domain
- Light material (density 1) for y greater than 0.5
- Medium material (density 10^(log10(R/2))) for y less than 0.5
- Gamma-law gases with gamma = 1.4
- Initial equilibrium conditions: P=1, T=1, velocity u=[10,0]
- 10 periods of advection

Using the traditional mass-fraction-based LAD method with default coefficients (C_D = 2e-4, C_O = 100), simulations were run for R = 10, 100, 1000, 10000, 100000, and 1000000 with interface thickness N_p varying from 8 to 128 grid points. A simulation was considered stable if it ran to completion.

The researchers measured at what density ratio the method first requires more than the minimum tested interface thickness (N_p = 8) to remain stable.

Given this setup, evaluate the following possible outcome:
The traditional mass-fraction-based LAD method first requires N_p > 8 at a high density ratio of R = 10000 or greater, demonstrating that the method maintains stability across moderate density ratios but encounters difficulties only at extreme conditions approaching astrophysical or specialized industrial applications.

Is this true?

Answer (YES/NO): YES